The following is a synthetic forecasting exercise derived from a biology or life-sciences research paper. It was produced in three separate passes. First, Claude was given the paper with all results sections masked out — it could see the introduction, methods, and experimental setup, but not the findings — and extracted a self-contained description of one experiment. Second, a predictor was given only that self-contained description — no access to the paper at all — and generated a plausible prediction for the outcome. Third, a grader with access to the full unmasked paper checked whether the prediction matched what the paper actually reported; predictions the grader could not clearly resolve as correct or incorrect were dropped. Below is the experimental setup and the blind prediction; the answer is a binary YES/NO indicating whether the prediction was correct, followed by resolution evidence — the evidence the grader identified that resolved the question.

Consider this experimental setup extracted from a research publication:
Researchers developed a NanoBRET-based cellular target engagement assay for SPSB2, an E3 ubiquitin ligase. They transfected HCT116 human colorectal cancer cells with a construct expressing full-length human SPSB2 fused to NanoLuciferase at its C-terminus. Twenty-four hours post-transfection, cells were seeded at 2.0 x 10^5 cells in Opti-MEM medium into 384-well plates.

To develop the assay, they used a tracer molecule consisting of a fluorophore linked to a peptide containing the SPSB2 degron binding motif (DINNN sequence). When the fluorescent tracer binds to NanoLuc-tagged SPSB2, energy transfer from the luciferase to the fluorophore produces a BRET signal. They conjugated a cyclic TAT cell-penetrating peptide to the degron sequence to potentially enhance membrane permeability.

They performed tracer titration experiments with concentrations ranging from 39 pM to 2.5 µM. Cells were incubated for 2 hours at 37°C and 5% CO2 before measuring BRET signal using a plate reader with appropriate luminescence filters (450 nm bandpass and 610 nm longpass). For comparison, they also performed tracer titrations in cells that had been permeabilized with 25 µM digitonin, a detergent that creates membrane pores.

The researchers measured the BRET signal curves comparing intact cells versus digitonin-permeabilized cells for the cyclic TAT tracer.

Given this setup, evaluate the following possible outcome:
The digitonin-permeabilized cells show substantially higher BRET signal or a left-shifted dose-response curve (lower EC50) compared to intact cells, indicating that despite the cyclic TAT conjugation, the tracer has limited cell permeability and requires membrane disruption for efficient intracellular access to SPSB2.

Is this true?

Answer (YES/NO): NO